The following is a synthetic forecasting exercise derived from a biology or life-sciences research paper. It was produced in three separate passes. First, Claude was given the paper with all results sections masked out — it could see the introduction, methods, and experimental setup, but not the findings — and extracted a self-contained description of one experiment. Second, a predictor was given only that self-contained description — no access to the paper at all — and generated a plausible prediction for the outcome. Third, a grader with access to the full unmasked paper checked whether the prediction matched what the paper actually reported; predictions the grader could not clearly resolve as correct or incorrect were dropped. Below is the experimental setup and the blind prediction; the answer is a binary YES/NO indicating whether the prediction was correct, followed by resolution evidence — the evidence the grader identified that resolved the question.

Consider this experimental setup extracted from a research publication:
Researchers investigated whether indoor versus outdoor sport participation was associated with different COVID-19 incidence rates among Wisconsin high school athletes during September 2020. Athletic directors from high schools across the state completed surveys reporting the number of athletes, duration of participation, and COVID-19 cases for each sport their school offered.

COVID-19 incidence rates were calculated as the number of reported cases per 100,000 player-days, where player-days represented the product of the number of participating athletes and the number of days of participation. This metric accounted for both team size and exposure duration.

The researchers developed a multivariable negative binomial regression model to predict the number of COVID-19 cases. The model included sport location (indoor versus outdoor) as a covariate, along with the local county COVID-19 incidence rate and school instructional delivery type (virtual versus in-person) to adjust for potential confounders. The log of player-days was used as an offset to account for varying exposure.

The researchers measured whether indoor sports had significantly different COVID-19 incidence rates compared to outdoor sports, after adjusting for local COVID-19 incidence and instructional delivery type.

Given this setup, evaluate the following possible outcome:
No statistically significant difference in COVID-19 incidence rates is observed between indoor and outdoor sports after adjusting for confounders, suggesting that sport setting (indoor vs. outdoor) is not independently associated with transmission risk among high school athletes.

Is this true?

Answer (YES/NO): YES